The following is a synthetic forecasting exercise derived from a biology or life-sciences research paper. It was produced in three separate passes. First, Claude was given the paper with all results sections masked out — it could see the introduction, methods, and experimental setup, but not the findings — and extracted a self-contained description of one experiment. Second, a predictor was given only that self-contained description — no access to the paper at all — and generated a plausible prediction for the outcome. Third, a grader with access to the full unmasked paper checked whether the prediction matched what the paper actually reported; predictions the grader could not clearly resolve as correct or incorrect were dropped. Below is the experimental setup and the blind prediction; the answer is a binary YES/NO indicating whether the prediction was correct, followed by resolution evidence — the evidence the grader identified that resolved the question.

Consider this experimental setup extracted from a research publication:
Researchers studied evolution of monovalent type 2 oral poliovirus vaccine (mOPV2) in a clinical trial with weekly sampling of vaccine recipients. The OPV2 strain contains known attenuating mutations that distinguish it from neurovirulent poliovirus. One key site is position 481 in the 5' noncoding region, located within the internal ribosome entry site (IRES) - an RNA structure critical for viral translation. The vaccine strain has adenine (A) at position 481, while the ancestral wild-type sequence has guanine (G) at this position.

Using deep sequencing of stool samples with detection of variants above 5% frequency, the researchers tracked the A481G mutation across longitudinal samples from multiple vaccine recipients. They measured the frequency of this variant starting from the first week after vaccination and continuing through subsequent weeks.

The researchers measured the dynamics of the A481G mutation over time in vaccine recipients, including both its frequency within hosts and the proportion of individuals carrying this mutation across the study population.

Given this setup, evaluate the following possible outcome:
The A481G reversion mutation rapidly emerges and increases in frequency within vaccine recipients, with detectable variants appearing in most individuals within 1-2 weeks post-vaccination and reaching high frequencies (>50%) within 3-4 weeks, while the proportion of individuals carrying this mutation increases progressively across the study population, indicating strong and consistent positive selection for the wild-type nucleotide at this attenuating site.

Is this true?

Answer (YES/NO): YES